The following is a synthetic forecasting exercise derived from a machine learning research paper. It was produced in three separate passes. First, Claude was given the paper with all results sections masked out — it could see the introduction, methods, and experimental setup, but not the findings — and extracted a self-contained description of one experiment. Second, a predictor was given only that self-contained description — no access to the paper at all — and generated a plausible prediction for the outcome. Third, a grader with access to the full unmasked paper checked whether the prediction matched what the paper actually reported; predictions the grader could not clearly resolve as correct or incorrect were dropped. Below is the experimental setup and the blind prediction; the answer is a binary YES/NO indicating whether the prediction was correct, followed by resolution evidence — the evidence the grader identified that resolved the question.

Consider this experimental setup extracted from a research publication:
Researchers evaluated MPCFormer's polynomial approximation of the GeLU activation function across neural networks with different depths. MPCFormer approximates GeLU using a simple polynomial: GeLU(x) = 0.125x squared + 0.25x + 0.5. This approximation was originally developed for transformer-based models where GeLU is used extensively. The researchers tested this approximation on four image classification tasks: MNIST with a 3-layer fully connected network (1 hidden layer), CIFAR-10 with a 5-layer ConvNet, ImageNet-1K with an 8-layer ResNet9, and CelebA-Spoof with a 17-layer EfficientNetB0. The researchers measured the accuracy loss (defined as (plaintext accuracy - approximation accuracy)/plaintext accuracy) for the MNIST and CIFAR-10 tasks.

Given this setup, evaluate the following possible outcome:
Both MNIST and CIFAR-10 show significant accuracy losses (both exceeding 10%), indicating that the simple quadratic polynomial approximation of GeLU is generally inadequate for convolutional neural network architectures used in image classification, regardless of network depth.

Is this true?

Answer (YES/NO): NO